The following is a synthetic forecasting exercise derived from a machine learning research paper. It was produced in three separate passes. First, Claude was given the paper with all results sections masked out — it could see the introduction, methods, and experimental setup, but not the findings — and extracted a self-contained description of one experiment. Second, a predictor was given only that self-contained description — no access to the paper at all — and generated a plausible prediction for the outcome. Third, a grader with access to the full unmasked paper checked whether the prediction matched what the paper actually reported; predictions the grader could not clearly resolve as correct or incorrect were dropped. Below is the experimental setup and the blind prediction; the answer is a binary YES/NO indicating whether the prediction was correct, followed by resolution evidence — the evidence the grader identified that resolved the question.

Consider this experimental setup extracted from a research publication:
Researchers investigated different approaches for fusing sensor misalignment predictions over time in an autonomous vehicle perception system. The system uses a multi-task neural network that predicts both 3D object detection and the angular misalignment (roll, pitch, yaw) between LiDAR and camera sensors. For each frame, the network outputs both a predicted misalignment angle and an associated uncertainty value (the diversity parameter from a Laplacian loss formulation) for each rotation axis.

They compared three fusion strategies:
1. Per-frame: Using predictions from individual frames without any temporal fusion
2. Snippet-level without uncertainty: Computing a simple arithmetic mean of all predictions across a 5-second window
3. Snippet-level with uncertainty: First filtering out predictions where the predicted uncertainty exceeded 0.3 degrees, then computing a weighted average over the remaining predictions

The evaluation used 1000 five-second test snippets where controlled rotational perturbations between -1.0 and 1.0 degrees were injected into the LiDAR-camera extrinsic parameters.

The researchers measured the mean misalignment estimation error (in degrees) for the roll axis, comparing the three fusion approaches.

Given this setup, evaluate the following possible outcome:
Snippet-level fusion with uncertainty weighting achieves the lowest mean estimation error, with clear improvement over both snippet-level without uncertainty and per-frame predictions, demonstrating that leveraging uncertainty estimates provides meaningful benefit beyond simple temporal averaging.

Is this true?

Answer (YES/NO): YES